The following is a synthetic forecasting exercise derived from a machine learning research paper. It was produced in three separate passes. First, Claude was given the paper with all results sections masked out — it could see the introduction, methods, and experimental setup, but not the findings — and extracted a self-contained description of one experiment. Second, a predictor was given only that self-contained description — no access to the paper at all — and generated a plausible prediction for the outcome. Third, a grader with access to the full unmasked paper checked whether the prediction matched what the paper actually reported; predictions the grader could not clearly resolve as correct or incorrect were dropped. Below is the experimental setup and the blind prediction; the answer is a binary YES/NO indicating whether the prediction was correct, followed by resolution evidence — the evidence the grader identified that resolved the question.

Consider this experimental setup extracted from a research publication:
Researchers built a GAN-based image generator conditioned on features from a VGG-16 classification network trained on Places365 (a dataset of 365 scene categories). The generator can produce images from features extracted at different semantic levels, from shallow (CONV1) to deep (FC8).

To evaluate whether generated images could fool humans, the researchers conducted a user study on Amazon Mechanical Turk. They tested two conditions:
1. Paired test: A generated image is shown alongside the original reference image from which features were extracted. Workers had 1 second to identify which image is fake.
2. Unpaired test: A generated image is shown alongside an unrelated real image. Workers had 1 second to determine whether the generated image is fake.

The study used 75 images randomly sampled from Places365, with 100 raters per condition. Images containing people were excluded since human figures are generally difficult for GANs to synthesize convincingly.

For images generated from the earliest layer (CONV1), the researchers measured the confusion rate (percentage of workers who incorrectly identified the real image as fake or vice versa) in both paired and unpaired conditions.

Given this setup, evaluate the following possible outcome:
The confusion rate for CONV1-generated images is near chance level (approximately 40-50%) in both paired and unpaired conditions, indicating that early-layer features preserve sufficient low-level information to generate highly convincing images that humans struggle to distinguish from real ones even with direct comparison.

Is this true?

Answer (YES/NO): YES